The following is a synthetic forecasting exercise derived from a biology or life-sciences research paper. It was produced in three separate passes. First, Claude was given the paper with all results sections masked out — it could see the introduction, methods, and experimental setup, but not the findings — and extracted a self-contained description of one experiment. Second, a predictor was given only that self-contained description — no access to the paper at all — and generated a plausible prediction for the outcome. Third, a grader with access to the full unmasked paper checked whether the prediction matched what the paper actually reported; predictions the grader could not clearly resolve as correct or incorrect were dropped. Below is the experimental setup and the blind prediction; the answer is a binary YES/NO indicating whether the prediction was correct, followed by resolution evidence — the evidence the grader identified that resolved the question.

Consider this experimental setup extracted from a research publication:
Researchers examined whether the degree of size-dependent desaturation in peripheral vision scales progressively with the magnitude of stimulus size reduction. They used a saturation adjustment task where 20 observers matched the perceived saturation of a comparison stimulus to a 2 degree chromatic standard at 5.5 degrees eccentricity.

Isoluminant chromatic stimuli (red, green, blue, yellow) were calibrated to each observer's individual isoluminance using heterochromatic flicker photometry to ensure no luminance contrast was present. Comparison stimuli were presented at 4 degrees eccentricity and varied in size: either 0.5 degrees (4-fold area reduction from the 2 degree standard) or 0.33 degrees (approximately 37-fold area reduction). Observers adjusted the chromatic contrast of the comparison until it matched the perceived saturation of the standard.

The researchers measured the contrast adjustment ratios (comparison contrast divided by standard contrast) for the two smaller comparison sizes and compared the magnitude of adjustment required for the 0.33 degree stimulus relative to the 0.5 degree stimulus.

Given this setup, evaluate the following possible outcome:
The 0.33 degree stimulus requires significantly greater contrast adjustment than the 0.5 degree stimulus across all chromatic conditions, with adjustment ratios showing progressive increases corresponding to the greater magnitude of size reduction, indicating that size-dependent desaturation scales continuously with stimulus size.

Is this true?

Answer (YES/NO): YES